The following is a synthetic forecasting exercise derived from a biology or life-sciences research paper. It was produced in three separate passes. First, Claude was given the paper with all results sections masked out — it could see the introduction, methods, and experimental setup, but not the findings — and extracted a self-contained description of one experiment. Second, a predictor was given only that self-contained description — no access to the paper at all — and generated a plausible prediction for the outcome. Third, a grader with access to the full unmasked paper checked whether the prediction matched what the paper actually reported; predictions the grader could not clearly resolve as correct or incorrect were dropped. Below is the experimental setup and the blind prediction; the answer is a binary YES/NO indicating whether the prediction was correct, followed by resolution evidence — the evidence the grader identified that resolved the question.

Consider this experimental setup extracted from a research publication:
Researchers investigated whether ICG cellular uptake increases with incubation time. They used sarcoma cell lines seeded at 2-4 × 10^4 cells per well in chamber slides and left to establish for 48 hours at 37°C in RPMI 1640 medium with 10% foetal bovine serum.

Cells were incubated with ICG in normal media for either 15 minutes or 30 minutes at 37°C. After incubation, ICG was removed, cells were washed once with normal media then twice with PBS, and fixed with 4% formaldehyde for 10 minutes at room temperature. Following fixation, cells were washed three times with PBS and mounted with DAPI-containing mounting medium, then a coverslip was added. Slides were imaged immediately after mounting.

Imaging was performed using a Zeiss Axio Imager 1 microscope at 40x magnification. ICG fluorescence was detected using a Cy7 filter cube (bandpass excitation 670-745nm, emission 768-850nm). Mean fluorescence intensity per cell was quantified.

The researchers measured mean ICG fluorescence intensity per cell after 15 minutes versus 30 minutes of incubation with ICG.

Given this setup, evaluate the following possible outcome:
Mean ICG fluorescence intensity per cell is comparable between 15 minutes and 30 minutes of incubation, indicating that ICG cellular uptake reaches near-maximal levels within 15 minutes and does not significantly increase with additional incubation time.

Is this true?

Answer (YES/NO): NO